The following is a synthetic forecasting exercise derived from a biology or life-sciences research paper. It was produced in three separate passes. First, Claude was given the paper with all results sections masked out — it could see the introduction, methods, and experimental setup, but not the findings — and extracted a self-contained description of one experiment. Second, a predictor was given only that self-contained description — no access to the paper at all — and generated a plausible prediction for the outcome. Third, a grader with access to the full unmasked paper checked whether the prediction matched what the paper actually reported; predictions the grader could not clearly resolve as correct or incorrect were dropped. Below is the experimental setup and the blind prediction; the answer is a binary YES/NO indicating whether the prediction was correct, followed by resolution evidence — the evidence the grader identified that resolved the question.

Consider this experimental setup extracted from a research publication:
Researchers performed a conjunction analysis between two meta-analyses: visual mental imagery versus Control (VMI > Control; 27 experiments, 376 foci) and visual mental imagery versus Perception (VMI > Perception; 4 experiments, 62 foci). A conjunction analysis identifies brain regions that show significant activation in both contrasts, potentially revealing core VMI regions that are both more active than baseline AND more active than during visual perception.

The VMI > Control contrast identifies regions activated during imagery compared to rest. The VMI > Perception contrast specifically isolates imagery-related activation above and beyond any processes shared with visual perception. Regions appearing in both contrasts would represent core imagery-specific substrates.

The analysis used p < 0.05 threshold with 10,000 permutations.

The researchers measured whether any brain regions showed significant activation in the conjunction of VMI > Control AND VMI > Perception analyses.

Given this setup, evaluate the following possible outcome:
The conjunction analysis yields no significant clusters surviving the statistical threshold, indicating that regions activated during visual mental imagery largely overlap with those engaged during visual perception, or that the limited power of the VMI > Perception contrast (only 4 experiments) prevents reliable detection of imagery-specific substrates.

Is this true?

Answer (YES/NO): NO